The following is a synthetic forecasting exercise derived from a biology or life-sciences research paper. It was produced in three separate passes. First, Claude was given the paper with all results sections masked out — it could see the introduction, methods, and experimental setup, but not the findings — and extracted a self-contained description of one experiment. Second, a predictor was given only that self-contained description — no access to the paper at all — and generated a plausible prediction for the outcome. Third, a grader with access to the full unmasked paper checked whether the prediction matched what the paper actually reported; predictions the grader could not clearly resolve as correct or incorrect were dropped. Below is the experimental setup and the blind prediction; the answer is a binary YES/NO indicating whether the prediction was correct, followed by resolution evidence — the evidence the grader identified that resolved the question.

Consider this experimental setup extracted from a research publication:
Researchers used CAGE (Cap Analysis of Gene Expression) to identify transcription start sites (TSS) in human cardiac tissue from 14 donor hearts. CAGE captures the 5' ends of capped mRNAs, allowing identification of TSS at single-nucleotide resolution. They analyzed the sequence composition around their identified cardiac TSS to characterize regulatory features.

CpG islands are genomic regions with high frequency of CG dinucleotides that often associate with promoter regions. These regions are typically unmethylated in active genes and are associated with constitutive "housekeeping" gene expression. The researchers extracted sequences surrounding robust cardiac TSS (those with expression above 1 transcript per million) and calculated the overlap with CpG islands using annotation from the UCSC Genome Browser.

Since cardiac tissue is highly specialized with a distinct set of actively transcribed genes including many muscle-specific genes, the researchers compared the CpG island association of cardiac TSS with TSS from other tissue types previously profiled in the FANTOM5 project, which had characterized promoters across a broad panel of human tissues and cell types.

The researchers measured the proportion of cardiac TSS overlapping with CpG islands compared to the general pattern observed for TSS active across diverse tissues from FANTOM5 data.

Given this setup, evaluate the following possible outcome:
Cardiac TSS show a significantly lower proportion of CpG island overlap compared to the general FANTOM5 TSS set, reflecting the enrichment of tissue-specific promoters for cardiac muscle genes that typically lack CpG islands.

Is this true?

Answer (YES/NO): NO